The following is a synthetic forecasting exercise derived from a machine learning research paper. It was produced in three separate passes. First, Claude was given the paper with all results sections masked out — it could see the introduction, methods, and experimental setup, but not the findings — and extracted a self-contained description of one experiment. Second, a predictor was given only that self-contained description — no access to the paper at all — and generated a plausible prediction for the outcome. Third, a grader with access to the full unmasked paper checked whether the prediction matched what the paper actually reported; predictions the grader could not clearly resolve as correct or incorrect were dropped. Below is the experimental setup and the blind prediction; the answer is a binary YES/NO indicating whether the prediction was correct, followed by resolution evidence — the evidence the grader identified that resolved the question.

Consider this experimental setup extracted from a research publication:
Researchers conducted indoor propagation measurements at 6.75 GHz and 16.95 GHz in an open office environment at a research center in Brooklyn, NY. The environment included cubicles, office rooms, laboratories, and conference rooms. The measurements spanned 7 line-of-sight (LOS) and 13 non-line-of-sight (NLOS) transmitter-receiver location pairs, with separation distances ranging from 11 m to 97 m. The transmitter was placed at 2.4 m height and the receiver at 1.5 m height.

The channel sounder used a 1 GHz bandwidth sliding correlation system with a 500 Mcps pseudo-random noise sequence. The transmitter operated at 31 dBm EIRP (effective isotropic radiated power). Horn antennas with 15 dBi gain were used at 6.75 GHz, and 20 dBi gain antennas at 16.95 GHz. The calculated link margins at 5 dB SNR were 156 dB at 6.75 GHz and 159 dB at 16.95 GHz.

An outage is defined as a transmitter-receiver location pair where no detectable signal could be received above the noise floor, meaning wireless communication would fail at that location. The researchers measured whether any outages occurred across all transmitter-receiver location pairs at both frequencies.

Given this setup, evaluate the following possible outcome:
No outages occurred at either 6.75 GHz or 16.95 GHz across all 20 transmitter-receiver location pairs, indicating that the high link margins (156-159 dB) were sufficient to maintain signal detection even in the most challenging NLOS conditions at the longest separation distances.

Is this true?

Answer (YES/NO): YES